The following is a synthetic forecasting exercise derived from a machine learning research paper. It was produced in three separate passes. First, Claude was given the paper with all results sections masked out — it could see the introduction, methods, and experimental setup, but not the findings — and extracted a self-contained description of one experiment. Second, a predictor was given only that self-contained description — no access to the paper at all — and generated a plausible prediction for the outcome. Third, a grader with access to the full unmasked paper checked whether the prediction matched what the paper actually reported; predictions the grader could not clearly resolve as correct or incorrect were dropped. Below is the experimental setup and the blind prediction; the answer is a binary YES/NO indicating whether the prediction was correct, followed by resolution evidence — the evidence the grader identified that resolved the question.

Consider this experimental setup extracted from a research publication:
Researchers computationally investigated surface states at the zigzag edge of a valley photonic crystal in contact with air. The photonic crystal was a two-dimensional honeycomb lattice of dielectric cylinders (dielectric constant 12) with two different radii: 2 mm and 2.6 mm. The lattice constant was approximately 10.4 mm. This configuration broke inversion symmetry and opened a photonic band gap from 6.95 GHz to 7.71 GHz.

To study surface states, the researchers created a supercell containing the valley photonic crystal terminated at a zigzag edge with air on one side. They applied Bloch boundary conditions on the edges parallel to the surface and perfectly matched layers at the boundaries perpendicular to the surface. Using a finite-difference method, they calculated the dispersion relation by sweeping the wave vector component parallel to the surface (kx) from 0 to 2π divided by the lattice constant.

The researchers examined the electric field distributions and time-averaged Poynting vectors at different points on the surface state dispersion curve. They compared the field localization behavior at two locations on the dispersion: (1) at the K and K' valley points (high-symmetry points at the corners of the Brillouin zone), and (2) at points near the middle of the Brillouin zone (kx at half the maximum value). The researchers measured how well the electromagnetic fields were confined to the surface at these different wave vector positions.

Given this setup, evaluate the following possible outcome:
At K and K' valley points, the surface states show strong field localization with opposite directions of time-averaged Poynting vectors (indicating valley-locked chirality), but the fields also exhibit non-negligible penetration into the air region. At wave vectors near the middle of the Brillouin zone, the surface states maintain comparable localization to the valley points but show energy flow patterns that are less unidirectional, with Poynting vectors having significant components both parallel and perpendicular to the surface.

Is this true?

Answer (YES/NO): NO